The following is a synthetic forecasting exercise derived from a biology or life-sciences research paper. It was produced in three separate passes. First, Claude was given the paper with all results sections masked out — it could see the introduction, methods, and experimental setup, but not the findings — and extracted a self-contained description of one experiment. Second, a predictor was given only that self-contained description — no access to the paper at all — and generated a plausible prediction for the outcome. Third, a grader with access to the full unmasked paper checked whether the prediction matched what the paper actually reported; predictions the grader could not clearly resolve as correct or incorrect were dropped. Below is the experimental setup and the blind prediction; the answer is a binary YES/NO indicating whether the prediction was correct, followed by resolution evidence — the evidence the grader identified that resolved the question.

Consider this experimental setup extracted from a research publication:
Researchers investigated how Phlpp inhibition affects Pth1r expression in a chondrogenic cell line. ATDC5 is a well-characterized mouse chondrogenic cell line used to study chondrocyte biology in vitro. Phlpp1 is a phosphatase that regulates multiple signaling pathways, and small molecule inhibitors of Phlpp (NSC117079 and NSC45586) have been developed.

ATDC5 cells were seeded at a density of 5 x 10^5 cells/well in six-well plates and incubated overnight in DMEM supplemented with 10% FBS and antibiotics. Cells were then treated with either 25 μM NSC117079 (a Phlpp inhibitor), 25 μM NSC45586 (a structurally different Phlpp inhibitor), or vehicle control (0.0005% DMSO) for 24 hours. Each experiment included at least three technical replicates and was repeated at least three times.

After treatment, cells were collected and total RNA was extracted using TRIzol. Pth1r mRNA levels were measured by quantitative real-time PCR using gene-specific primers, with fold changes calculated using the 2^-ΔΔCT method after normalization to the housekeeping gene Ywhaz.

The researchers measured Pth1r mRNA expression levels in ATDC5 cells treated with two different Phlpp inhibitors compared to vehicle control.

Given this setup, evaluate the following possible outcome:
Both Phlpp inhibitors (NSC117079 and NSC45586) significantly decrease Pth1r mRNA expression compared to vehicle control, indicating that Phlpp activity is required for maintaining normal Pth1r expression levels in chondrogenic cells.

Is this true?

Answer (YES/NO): NO